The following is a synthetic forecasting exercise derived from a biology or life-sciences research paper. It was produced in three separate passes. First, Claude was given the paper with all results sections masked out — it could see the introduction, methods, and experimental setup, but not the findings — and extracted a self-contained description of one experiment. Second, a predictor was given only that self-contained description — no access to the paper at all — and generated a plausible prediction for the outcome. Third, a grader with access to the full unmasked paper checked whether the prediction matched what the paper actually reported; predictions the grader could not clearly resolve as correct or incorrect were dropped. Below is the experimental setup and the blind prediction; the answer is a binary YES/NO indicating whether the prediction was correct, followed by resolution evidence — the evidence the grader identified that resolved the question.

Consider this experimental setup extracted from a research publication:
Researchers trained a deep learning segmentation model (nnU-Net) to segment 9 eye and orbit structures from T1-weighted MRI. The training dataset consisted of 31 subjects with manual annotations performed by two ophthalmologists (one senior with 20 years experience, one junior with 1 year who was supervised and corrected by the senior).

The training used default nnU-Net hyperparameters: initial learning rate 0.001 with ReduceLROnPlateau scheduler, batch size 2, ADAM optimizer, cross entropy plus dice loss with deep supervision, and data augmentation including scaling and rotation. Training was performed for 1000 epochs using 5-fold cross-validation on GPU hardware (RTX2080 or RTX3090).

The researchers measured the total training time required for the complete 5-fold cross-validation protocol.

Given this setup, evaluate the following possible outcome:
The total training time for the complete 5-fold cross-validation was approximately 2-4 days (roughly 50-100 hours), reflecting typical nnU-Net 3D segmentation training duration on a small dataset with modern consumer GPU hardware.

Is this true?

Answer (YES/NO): NO